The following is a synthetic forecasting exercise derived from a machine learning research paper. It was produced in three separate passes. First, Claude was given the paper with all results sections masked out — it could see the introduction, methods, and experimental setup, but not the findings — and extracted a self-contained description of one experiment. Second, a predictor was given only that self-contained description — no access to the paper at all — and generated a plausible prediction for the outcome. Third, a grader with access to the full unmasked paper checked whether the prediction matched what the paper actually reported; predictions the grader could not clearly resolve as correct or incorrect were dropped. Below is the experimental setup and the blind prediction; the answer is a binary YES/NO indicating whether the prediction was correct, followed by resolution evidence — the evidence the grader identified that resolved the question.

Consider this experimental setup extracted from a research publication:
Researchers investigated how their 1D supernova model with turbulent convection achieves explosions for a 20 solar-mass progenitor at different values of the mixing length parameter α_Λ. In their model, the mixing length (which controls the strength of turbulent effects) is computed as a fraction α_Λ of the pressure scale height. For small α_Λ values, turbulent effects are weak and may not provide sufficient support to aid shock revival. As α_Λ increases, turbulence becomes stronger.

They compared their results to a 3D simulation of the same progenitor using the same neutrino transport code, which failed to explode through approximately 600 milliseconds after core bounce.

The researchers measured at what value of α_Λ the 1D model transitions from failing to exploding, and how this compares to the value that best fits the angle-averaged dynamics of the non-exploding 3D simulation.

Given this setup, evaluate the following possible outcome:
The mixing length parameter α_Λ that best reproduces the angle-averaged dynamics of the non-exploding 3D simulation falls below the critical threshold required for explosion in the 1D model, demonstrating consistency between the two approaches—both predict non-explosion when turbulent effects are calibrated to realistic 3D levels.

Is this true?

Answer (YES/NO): YES